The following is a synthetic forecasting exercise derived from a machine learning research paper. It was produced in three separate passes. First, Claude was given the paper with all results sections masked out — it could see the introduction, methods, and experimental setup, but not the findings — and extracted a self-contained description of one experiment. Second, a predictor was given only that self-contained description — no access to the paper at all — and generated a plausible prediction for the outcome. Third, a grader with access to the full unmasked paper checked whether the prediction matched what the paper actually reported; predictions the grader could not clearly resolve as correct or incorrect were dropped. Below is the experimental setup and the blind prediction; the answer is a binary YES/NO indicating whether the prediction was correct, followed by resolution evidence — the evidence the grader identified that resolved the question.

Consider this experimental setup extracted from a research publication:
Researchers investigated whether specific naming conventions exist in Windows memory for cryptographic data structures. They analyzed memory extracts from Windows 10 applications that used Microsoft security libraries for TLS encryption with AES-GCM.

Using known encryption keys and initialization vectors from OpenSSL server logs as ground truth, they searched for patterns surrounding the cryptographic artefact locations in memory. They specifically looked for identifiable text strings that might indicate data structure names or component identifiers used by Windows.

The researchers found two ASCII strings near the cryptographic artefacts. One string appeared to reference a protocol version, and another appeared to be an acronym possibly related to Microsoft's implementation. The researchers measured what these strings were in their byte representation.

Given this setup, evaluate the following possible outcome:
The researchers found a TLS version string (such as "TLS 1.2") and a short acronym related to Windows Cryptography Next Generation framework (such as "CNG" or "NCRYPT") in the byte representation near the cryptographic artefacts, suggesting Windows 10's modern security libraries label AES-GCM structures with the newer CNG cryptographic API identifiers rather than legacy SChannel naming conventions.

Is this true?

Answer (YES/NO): NO